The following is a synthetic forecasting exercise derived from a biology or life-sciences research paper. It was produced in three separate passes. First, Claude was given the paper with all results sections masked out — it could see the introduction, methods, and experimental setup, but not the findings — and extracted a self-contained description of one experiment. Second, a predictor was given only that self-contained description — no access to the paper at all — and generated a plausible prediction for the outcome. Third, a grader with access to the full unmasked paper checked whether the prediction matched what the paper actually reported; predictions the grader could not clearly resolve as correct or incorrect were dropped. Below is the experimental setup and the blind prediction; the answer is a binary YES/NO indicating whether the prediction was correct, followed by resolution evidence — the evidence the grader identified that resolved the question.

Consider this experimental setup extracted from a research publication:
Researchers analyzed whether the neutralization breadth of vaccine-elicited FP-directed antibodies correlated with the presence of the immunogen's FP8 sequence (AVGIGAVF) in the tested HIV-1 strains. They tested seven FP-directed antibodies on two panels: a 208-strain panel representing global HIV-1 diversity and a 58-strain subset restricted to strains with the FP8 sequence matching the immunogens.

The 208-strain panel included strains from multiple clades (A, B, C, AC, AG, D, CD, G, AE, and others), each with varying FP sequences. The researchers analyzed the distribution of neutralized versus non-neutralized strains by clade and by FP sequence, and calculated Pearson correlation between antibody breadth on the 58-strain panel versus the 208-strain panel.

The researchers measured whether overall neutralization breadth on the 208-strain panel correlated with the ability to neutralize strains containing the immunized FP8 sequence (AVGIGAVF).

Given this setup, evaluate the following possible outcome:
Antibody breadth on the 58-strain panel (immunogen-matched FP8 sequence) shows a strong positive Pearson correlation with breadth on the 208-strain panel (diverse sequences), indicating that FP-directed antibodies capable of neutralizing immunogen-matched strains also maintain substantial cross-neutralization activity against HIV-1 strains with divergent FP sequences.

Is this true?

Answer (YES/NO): NO